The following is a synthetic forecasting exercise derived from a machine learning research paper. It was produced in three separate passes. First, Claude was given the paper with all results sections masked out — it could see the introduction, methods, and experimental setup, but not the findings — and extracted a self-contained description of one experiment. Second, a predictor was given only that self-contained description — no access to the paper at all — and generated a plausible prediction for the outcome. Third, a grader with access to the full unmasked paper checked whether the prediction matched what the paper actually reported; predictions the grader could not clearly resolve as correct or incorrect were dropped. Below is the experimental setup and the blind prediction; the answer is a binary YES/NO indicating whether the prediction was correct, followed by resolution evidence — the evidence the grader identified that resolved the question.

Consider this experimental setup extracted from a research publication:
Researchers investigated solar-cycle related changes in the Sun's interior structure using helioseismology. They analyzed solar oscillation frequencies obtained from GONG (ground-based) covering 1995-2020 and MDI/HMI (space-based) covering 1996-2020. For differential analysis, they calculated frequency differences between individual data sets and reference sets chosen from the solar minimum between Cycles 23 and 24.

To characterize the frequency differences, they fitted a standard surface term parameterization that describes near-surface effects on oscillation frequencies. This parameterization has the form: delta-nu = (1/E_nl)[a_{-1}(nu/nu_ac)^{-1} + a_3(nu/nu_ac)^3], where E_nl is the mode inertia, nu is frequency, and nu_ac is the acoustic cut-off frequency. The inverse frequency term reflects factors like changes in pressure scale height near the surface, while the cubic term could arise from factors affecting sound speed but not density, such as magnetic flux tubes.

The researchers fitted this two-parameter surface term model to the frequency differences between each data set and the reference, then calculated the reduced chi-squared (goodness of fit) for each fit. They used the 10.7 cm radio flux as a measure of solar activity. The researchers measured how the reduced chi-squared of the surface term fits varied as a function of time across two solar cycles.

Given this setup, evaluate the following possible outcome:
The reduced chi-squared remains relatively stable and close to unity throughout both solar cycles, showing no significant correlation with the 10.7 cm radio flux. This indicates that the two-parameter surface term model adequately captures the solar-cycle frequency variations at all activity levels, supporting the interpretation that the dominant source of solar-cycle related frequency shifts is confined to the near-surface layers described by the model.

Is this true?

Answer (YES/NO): NO